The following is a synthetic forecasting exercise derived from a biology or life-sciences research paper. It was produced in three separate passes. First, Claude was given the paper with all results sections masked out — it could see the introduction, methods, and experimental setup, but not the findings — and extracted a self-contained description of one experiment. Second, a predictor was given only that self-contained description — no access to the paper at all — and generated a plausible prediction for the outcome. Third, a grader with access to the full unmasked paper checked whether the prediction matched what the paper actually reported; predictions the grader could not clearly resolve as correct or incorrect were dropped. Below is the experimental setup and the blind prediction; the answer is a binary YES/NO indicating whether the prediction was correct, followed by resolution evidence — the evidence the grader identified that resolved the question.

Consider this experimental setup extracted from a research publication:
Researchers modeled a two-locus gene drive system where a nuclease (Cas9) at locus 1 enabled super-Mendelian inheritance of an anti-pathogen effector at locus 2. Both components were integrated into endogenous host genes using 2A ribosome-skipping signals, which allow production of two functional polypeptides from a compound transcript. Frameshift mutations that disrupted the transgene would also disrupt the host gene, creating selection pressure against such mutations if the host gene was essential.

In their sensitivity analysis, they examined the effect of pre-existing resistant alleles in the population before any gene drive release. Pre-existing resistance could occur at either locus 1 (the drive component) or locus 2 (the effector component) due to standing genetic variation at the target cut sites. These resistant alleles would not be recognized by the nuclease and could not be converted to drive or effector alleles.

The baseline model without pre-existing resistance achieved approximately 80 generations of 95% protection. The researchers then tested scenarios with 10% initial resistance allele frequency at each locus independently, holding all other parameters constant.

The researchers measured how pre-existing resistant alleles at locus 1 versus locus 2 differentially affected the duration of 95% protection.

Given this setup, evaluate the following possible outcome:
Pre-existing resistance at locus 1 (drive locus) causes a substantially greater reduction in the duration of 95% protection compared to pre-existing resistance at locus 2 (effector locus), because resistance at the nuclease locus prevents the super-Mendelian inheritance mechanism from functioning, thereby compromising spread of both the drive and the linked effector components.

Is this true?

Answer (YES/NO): NO